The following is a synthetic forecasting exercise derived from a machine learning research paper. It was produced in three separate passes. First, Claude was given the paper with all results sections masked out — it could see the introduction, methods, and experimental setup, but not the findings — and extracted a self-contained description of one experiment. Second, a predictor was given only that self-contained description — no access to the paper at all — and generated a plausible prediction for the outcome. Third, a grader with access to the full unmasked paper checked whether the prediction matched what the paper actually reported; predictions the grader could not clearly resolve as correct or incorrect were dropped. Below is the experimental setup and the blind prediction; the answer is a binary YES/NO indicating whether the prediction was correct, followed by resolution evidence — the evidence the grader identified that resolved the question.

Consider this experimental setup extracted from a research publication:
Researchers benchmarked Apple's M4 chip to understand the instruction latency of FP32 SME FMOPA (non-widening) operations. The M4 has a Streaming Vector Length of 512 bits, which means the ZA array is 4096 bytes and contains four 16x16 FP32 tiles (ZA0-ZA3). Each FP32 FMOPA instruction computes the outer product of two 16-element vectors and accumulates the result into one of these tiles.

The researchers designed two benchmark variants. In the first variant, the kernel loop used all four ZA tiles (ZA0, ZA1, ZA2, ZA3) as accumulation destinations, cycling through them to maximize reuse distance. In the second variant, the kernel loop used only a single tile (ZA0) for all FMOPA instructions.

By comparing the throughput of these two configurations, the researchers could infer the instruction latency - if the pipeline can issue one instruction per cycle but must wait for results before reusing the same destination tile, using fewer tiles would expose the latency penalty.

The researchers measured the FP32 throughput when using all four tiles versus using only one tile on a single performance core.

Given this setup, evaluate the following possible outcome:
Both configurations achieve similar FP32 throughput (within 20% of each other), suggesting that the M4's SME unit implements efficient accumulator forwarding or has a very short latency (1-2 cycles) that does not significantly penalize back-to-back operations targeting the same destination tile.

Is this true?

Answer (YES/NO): NO